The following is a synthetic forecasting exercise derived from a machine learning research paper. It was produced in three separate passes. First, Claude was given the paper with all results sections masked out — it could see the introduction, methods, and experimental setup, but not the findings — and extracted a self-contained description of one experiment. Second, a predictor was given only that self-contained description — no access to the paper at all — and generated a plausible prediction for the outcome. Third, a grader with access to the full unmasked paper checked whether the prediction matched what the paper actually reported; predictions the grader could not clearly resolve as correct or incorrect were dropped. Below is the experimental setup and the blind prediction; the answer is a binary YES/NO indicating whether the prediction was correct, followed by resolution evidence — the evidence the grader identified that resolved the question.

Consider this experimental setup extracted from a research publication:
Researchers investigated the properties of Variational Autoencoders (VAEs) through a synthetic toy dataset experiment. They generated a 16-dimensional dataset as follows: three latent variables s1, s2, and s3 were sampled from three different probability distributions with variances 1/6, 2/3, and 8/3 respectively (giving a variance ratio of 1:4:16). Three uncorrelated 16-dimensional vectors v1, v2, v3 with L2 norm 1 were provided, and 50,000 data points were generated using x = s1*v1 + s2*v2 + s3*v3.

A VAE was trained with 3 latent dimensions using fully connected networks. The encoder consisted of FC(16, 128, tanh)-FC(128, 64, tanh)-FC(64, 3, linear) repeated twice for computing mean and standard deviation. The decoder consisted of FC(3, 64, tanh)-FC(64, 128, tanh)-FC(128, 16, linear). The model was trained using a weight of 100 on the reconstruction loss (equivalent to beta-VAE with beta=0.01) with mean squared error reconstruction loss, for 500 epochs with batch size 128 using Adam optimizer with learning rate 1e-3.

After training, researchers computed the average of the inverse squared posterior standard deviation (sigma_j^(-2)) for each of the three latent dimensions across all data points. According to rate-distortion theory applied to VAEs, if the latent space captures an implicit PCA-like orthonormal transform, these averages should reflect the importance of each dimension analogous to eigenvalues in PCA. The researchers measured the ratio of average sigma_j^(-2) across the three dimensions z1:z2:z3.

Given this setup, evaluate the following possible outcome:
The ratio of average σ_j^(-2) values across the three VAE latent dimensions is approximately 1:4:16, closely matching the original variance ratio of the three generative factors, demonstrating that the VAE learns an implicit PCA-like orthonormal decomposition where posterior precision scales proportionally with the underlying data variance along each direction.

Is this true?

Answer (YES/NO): YES